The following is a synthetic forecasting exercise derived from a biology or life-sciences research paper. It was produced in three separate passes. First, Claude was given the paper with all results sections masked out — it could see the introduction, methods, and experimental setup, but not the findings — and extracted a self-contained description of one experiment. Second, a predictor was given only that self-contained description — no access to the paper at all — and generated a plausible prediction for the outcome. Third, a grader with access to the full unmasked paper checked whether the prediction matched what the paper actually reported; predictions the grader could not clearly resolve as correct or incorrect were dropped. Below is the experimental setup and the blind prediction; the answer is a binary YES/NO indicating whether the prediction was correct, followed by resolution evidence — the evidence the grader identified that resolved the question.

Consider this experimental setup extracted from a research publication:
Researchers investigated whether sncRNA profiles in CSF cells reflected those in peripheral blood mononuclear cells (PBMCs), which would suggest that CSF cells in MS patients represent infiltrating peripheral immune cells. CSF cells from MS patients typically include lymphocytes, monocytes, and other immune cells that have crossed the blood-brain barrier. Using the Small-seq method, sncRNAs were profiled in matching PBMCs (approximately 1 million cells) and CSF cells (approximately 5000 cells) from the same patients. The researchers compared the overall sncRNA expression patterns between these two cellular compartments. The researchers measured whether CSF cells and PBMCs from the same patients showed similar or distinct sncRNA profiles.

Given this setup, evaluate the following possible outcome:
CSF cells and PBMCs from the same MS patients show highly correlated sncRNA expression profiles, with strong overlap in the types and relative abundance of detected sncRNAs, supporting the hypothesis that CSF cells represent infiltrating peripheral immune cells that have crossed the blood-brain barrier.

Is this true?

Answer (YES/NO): NO